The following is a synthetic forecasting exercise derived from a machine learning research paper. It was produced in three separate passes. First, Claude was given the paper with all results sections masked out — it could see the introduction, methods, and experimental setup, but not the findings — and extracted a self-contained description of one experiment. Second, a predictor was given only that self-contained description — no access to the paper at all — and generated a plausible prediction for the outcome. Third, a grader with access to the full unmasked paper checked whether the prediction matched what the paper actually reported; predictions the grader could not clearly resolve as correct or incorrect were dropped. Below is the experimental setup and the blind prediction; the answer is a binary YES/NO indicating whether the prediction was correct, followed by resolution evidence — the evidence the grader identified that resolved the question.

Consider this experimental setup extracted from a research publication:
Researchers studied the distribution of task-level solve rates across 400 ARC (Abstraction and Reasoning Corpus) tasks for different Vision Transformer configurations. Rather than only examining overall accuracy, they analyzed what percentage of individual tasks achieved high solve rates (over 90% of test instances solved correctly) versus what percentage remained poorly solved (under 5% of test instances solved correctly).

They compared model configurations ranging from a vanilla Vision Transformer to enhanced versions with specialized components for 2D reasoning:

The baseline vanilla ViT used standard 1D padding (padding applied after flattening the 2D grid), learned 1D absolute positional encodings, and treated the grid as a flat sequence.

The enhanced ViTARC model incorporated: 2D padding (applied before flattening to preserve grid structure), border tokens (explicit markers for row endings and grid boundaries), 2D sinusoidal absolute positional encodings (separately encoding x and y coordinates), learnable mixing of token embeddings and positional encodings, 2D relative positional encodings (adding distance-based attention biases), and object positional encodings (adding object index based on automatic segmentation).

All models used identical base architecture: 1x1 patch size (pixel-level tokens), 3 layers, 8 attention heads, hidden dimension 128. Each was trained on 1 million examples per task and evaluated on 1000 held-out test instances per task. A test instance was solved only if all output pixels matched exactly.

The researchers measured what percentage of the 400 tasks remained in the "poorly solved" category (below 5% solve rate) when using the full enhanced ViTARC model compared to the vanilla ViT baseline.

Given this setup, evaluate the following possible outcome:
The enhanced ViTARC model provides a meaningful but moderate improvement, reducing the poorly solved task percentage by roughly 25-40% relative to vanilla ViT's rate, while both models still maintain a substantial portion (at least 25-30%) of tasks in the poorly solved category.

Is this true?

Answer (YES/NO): NO